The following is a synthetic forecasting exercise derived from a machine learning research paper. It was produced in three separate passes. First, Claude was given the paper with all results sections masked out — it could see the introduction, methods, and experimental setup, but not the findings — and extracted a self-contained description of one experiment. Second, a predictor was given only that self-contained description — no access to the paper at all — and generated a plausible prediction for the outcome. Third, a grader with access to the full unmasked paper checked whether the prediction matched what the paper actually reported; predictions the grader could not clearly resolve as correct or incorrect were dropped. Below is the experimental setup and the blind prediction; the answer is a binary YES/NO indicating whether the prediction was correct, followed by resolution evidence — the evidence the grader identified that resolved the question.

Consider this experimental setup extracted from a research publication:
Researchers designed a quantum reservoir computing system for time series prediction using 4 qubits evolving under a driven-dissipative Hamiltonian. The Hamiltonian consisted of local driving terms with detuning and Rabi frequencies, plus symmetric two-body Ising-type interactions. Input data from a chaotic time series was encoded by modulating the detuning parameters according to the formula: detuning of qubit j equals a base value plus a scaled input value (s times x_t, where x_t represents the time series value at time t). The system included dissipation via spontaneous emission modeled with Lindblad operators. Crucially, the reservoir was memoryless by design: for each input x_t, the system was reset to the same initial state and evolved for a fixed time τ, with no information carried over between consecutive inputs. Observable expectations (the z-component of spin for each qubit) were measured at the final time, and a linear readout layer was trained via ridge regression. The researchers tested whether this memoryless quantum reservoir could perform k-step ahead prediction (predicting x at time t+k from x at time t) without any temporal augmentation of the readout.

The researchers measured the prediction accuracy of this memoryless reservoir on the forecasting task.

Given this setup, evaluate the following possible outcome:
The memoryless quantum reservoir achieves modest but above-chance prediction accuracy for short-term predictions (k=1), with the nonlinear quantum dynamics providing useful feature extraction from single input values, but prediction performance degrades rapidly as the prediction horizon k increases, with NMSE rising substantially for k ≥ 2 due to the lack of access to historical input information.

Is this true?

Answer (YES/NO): NO